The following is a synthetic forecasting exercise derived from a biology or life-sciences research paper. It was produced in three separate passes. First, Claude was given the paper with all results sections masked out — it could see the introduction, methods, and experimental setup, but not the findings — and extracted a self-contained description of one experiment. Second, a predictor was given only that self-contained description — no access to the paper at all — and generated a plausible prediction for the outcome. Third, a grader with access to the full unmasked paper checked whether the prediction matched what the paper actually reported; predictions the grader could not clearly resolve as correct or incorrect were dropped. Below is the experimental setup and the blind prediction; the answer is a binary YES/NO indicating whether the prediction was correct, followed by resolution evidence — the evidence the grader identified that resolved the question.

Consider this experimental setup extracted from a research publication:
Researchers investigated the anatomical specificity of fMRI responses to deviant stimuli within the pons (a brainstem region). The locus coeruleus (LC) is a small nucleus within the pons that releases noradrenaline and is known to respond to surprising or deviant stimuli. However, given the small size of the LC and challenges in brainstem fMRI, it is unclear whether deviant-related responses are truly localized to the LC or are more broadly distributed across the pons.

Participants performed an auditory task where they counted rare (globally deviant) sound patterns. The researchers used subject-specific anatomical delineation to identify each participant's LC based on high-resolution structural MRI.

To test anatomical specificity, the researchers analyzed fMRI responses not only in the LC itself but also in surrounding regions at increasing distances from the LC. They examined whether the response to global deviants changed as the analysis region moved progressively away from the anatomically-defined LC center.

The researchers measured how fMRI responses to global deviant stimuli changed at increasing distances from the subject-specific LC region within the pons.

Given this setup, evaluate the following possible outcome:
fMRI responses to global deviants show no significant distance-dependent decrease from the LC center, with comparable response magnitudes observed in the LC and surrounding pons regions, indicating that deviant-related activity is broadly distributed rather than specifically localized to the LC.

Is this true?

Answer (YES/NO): NO